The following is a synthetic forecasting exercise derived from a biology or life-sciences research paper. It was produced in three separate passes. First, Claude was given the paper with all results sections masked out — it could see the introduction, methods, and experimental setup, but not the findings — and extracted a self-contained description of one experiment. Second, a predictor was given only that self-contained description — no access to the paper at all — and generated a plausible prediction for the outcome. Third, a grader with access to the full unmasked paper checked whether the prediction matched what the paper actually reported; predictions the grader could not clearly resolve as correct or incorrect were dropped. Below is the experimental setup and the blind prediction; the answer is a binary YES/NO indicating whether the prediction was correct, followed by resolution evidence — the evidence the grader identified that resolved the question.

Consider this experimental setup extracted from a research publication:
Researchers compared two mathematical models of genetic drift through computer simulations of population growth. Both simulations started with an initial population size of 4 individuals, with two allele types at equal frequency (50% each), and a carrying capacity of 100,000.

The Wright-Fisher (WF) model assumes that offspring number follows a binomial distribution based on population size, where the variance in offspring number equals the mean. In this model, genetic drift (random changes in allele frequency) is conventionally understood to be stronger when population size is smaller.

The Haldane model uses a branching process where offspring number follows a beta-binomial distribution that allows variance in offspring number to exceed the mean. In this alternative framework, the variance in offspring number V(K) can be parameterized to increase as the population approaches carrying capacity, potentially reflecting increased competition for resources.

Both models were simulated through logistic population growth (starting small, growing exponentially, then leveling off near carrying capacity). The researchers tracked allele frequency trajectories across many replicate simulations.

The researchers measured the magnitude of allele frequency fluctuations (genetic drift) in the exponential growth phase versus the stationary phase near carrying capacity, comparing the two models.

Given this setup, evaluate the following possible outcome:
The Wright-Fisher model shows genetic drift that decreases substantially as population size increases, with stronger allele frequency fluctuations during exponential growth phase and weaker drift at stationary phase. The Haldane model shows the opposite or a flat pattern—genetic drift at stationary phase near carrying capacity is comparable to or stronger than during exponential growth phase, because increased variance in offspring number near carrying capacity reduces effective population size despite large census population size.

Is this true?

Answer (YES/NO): YES